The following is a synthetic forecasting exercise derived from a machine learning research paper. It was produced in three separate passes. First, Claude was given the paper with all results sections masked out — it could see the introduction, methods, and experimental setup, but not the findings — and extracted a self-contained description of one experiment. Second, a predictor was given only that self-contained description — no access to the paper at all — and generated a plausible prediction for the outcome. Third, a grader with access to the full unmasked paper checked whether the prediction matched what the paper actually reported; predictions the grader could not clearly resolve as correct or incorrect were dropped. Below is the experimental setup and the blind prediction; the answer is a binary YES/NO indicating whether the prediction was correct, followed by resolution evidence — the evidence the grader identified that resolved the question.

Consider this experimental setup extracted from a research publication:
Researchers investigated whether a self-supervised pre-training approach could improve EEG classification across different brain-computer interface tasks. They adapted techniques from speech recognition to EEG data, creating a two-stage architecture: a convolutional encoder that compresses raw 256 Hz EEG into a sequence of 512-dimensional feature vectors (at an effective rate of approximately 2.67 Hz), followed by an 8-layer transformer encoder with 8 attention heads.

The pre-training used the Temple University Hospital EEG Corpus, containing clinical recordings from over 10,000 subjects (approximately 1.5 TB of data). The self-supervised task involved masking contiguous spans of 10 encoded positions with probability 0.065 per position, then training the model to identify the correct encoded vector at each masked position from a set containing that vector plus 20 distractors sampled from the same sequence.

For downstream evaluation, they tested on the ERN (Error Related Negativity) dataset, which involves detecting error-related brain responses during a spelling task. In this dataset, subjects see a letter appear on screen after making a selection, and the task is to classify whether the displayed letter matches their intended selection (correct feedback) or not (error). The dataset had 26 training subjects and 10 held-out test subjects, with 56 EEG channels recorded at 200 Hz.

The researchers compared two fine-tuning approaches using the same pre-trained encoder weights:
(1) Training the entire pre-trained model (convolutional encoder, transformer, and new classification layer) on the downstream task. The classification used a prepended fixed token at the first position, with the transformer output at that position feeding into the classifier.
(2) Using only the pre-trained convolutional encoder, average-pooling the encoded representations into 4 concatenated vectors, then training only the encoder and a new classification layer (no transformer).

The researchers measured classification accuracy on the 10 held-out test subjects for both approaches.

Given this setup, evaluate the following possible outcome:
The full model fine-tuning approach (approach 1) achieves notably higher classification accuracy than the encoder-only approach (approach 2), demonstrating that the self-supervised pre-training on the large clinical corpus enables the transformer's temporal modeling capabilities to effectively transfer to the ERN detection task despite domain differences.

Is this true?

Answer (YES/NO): NO